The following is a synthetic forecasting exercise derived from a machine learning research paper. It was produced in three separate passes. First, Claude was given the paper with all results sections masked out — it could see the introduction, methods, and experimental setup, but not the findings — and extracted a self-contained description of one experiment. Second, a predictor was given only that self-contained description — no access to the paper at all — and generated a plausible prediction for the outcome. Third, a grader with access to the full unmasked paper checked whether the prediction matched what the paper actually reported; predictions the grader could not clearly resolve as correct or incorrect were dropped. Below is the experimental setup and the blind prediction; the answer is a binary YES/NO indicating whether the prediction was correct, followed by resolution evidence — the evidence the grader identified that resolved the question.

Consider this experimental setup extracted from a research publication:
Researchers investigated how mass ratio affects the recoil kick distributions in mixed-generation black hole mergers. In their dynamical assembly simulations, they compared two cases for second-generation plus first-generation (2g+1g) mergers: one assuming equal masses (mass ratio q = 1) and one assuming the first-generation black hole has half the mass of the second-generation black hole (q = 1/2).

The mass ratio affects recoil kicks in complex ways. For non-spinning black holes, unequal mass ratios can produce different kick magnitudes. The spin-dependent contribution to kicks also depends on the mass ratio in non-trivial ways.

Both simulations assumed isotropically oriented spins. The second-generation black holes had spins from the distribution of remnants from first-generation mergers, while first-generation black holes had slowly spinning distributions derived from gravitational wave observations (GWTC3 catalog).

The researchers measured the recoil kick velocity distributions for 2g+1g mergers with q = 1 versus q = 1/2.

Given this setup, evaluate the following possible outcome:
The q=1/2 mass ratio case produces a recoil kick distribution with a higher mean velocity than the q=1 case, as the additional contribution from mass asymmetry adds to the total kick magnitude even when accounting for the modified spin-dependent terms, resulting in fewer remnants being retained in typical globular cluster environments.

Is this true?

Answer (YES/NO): YES